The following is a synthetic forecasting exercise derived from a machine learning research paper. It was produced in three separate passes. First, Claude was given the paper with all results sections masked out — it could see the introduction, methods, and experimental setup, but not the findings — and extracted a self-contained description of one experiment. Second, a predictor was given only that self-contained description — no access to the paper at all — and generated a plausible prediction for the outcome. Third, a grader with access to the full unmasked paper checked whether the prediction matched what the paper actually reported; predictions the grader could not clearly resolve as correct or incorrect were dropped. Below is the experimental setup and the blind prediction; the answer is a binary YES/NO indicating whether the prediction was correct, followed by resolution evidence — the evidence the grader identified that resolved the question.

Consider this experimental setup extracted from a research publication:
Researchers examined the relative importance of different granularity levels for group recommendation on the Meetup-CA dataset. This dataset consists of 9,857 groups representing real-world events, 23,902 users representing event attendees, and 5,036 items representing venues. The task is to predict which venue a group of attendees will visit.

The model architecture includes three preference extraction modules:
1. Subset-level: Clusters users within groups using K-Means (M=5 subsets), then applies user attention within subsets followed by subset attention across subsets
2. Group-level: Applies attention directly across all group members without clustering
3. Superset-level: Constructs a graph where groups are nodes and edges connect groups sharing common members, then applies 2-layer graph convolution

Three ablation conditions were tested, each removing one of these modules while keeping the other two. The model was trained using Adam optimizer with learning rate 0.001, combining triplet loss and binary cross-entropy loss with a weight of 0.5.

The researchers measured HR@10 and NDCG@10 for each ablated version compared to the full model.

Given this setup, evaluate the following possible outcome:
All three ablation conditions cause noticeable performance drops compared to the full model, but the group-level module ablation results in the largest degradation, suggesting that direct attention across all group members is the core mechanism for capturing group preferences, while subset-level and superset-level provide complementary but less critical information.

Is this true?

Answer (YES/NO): NO